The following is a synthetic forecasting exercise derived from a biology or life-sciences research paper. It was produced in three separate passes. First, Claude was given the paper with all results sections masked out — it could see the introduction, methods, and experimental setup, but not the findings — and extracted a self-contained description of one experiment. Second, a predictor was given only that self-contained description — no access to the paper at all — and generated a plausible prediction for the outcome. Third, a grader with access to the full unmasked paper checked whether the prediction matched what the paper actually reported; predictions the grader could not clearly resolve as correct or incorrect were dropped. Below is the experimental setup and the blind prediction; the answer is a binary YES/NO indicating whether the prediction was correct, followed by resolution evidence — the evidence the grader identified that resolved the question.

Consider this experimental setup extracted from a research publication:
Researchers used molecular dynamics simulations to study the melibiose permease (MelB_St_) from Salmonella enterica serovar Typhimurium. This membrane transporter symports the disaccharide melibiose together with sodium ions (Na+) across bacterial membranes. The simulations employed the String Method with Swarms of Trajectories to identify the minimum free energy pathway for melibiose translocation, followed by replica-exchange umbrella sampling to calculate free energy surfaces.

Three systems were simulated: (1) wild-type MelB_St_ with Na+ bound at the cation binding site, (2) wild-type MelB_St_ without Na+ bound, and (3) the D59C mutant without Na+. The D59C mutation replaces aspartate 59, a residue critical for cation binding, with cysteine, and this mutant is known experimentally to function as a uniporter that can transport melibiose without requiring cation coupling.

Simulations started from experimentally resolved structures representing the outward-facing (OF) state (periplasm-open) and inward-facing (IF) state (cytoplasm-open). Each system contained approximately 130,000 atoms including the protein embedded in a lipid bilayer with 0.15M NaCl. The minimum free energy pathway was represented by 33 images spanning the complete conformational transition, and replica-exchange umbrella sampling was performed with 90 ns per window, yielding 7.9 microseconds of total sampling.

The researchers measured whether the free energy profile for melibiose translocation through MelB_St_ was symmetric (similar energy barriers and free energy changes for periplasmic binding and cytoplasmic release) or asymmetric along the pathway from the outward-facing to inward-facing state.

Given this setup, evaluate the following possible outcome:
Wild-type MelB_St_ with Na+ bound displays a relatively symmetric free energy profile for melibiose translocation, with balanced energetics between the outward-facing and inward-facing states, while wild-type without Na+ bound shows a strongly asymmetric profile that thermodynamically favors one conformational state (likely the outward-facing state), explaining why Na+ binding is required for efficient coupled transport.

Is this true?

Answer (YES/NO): NO